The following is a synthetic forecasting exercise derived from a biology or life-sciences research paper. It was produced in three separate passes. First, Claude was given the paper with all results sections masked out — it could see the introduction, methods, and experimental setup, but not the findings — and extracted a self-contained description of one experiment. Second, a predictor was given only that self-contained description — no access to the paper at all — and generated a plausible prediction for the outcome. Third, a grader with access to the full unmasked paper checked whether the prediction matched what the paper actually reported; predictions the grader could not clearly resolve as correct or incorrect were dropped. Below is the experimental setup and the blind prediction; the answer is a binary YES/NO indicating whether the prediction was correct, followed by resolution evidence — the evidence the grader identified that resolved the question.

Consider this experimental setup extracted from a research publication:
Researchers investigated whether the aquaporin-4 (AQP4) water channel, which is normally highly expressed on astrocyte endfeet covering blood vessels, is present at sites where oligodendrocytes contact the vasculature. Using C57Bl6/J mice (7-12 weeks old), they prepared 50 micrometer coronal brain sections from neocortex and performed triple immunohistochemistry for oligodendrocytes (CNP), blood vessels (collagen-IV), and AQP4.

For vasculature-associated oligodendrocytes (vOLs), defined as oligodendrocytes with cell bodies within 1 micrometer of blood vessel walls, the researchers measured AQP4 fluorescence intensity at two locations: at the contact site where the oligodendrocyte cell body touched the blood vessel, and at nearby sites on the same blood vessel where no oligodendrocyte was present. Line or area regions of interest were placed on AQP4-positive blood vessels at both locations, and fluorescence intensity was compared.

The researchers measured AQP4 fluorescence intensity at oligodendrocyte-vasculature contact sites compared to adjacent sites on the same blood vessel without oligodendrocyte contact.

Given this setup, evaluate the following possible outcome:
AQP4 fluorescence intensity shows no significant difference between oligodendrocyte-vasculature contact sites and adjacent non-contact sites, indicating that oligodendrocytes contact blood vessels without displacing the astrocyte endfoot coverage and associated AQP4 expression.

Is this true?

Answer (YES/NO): NO